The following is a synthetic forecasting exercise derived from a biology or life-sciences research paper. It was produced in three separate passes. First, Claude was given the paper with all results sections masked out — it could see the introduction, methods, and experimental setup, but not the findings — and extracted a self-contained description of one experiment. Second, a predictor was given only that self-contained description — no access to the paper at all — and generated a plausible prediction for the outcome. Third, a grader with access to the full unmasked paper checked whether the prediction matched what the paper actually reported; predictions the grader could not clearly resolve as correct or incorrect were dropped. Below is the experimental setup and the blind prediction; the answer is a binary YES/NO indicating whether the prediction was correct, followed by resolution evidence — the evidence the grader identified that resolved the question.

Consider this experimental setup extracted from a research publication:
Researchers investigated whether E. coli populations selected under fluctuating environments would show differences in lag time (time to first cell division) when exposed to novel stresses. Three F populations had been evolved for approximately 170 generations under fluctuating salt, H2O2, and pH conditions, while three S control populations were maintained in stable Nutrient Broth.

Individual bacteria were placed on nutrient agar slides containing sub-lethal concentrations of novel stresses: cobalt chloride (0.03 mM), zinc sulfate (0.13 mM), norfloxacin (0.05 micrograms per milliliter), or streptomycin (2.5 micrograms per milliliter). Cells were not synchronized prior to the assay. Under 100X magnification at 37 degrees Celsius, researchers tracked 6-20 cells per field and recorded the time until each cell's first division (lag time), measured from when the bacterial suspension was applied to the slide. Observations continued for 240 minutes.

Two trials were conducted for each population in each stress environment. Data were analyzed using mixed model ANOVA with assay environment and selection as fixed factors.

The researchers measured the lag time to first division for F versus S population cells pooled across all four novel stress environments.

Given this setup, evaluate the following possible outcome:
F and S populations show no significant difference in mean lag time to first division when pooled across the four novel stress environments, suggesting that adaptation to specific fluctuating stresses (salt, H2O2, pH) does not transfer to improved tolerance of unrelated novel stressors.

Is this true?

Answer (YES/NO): NO